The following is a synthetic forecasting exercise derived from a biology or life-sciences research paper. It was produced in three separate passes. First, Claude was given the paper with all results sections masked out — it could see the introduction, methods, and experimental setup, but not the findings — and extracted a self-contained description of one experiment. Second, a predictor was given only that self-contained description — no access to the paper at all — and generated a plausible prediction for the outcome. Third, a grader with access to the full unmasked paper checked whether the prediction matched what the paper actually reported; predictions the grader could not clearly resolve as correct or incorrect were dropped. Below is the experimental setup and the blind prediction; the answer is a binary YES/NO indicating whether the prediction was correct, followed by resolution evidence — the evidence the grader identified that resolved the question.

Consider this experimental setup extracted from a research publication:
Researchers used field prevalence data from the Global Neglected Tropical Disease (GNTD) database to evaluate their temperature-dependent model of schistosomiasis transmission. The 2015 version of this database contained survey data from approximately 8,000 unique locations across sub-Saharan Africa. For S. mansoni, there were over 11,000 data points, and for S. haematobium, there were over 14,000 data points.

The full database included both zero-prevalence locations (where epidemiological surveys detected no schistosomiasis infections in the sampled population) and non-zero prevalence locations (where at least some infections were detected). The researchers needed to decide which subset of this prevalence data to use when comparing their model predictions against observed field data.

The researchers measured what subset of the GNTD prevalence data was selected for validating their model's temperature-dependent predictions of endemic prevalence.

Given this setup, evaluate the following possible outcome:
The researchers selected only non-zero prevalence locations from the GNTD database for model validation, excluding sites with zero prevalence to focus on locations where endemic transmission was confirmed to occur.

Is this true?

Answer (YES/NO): YES